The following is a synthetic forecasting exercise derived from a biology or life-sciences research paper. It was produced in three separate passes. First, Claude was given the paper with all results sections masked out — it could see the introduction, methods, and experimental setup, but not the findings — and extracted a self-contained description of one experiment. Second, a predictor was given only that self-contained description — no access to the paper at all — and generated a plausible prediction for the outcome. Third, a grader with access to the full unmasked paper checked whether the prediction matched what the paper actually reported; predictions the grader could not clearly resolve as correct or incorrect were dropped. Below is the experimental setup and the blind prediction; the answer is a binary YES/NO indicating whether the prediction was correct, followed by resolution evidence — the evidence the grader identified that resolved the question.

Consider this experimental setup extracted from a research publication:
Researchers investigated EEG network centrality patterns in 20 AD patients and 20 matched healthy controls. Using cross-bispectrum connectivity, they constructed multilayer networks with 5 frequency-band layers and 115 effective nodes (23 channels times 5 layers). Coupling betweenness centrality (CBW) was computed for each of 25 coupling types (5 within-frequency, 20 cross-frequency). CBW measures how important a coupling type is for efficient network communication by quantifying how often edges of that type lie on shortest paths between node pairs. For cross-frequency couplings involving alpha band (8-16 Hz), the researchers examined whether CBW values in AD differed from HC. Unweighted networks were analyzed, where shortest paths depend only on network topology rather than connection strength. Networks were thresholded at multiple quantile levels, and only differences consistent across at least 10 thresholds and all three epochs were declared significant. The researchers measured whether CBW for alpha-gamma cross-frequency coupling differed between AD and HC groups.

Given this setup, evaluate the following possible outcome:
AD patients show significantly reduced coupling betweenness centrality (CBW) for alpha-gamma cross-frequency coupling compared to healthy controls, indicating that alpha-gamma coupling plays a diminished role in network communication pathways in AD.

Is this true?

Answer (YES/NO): NO